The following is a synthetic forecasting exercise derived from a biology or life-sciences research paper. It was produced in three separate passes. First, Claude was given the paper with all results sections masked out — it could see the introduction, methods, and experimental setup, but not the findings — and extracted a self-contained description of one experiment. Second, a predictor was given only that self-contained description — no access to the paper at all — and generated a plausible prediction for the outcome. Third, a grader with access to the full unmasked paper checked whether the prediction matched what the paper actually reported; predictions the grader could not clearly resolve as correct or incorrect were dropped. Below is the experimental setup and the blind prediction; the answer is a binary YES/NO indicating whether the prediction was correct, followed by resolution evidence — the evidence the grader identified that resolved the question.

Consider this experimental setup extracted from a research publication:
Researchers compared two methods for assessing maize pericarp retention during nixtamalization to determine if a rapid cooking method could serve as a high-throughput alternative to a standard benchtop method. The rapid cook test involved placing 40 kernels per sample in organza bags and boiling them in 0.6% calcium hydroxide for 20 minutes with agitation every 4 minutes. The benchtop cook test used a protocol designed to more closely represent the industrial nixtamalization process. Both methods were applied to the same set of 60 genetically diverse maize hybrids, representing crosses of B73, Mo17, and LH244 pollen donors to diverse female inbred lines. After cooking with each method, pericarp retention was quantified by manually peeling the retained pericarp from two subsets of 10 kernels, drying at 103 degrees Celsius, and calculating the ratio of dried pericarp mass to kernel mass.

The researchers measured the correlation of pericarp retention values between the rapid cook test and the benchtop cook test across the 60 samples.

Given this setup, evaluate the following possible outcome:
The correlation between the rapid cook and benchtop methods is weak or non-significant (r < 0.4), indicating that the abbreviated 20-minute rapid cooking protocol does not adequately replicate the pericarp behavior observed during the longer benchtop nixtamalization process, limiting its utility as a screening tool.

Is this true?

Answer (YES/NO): NO